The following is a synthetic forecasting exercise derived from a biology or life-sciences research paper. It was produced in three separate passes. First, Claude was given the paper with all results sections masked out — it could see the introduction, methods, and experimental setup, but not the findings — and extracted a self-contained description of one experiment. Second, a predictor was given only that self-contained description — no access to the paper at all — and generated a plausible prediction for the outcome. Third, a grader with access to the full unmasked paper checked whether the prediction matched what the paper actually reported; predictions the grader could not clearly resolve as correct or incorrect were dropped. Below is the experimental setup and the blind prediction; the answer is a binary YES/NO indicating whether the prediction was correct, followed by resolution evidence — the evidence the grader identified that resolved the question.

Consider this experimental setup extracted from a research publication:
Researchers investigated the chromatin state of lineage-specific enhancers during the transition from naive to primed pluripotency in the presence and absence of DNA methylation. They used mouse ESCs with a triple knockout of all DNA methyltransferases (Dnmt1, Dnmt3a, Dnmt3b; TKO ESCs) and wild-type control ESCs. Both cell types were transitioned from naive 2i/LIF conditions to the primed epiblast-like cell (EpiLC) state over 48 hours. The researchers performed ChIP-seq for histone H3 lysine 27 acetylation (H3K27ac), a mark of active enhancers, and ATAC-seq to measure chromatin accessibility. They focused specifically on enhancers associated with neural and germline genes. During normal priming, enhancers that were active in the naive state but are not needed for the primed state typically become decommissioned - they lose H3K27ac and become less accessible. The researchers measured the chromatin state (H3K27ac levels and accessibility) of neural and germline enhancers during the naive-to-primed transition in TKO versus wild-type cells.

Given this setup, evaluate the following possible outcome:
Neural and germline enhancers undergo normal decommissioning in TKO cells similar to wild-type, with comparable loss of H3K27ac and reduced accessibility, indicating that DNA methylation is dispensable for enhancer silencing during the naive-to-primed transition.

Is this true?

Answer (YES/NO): NO